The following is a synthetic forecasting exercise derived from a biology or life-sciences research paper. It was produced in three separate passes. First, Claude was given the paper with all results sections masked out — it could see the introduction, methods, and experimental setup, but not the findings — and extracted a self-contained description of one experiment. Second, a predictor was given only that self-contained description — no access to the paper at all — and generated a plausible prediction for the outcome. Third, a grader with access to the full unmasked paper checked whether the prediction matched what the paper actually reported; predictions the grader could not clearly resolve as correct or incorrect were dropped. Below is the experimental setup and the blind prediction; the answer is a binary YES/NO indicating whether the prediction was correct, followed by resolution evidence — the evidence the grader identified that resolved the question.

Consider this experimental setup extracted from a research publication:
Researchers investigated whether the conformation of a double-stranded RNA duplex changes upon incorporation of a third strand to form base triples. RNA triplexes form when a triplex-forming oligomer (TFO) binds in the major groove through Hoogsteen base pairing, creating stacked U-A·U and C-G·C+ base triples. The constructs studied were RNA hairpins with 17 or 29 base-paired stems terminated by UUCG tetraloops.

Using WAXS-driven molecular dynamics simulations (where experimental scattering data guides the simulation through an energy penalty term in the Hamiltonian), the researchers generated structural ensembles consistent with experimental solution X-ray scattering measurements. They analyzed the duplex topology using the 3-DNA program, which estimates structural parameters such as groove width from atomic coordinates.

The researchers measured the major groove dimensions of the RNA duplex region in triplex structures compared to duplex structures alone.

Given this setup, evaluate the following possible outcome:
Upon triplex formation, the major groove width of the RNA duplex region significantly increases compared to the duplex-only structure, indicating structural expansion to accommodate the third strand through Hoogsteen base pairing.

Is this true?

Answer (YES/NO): YES